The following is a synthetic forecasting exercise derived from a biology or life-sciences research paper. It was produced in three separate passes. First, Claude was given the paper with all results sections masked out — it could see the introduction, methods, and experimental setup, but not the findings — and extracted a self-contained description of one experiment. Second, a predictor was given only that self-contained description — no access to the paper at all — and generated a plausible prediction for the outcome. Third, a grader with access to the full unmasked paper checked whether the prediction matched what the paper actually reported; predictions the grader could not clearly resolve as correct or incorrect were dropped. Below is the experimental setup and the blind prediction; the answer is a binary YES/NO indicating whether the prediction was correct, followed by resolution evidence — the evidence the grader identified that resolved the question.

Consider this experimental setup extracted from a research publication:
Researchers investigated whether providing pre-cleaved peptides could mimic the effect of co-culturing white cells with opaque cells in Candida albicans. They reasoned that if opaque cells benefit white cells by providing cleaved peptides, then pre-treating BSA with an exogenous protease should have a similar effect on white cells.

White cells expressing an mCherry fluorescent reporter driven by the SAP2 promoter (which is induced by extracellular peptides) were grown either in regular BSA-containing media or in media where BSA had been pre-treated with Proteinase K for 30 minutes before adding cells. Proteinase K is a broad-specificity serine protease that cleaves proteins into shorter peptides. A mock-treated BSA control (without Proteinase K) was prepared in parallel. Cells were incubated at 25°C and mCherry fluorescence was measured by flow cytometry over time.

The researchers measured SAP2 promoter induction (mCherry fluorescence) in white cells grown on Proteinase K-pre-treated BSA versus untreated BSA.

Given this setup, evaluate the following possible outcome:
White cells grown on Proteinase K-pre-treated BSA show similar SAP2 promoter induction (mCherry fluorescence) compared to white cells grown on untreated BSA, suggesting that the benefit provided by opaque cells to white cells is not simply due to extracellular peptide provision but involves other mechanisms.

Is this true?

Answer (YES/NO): NO